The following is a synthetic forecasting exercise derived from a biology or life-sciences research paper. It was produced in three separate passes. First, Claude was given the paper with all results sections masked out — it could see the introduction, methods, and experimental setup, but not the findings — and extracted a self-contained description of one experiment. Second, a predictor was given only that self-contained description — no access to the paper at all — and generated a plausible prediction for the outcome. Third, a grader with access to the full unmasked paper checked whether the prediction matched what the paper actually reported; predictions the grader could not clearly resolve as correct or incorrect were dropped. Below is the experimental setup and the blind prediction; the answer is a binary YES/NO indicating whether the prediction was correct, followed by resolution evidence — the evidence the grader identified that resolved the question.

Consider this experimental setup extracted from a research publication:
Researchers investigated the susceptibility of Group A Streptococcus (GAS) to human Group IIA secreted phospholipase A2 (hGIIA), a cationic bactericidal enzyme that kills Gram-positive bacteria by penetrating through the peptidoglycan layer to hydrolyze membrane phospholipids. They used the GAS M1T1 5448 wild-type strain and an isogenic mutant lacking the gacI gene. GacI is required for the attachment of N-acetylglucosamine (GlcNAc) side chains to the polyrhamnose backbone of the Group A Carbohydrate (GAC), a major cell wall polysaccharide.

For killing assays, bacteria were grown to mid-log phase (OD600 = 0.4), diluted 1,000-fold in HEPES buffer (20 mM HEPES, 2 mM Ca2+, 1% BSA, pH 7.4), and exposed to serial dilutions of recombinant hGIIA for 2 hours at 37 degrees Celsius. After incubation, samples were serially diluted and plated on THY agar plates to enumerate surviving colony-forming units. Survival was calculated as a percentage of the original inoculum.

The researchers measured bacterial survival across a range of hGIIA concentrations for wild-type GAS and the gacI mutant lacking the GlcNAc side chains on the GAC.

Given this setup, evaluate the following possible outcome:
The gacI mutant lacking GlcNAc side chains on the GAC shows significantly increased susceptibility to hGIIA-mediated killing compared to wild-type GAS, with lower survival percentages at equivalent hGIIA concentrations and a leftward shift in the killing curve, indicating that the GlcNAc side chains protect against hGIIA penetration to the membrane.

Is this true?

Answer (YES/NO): NO